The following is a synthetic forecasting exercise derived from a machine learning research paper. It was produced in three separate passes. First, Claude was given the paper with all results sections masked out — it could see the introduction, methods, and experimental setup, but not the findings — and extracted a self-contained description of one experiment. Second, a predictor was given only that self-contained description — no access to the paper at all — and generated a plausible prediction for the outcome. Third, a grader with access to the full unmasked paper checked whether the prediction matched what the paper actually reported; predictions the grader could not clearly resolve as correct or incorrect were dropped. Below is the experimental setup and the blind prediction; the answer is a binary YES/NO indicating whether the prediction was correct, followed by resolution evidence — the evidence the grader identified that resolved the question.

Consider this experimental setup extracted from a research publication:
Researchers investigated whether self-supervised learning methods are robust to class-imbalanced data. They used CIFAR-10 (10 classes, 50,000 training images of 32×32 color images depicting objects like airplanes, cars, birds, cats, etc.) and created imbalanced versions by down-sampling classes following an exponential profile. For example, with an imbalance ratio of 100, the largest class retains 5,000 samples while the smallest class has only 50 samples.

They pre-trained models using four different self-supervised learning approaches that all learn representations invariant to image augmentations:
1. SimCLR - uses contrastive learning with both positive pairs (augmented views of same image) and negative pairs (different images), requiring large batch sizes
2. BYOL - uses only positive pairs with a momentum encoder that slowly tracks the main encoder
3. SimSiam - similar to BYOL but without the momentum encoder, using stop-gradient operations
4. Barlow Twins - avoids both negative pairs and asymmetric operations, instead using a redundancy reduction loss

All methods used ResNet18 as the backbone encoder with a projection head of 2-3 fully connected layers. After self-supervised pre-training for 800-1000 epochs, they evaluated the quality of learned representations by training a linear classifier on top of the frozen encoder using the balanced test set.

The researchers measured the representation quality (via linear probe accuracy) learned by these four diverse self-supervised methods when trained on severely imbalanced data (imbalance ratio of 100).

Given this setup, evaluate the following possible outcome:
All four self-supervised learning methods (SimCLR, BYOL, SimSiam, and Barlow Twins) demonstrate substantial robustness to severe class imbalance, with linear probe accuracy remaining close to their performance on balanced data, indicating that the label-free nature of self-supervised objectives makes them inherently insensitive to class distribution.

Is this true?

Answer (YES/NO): YES